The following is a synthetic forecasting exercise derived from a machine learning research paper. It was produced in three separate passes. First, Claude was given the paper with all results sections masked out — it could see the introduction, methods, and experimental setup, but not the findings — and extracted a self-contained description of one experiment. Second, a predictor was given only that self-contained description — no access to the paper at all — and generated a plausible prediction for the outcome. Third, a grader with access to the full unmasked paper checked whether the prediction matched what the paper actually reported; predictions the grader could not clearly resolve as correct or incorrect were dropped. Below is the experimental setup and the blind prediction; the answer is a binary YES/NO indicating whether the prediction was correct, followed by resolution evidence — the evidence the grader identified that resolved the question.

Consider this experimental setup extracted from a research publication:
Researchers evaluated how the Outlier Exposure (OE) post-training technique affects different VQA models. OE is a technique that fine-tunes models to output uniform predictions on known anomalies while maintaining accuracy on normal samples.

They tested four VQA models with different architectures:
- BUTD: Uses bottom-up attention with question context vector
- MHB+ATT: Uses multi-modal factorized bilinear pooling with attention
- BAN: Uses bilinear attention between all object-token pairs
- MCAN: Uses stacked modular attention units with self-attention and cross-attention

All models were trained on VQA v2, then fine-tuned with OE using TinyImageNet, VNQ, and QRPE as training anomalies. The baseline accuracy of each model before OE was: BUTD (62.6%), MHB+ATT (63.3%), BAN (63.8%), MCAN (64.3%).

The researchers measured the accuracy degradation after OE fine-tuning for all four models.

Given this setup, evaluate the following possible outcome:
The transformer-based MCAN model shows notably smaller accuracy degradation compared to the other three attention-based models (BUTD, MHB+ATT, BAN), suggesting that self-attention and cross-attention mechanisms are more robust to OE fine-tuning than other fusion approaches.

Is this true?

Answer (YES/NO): NO